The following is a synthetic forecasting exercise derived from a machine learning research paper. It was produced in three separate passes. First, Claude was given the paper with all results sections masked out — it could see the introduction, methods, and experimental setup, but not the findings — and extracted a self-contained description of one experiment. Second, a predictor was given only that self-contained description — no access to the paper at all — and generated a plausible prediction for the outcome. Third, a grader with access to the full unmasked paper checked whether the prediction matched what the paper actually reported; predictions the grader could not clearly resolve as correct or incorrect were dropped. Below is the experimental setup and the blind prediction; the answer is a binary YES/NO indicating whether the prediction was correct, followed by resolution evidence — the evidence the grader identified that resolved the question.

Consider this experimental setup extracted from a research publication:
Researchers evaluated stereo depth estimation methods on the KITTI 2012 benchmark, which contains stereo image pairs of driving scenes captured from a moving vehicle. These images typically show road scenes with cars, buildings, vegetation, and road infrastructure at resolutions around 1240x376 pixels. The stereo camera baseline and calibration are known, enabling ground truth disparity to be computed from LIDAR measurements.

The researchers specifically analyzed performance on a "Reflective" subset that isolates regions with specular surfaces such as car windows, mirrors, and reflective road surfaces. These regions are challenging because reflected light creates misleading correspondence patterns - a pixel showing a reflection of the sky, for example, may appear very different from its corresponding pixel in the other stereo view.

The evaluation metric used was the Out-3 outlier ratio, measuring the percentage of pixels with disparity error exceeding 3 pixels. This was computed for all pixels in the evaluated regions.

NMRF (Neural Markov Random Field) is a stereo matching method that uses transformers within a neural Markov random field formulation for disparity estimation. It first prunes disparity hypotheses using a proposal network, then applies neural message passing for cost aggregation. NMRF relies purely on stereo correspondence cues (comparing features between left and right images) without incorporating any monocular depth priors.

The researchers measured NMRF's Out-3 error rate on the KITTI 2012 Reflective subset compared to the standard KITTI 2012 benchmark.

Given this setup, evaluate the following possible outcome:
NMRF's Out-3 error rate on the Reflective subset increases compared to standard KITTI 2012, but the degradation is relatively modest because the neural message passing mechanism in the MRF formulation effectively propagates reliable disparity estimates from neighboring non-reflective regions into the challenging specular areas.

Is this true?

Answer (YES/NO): NO